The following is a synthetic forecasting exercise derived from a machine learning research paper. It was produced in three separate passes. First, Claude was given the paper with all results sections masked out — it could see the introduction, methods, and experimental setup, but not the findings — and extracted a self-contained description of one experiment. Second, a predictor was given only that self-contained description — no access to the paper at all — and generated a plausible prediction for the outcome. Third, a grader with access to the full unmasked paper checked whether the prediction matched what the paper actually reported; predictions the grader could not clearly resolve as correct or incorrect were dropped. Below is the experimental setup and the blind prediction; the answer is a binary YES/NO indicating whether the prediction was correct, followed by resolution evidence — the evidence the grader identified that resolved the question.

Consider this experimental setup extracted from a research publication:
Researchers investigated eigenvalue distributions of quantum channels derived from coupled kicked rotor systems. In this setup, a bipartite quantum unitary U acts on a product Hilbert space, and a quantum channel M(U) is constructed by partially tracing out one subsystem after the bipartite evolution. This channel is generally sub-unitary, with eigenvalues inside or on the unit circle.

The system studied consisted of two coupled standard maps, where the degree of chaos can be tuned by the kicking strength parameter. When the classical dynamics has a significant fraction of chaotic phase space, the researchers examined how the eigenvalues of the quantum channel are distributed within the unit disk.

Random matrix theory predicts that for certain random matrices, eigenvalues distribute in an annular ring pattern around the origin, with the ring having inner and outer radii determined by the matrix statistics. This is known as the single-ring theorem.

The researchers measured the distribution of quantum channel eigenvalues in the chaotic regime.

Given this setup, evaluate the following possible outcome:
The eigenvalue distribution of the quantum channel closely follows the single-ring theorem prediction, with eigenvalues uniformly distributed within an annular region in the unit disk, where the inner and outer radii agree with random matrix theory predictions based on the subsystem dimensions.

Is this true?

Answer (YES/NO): NO